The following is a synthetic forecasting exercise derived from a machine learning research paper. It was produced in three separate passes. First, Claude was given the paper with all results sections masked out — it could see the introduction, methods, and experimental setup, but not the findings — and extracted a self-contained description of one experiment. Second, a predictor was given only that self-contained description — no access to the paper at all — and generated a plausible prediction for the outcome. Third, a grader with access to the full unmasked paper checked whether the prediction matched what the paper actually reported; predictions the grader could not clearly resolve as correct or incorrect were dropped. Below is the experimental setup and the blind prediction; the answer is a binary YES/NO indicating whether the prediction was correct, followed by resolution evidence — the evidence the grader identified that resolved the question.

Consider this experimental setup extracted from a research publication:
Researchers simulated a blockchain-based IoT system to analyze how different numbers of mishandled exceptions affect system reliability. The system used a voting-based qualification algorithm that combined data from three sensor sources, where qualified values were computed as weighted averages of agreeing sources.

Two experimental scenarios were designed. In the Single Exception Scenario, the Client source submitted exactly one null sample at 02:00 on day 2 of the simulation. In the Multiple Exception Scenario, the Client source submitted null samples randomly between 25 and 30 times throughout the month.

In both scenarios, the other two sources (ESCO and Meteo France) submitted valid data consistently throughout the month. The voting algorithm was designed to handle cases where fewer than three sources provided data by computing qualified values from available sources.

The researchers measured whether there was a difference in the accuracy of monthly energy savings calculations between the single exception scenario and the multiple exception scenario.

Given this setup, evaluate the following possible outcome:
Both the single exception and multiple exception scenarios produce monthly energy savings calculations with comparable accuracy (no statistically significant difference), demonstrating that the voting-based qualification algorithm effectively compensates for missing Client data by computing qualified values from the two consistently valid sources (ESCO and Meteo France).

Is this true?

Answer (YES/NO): NO